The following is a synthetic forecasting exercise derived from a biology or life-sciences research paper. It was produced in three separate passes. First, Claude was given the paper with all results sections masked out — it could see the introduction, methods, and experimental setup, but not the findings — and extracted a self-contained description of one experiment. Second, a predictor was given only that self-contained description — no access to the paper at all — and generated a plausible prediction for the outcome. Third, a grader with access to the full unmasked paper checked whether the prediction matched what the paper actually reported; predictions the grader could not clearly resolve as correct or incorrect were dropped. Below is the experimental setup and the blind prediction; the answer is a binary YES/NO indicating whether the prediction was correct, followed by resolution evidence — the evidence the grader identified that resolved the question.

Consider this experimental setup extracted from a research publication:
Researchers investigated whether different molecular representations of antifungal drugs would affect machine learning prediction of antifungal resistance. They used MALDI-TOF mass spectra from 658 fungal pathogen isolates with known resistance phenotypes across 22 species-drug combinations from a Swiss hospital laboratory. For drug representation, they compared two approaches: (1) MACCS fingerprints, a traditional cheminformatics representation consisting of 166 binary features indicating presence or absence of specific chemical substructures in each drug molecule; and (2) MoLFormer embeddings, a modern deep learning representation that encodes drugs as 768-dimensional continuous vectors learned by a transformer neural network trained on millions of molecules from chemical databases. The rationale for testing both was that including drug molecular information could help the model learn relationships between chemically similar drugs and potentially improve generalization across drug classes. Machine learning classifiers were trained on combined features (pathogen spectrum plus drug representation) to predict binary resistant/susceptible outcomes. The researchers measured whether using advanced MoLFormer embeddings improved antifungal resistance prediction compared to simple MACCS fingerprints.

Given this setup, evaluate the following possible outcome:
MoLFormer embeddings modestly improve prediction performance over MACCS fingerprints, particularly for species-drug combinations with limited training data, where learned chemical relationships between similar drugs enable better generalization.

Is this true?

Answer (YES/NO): NO